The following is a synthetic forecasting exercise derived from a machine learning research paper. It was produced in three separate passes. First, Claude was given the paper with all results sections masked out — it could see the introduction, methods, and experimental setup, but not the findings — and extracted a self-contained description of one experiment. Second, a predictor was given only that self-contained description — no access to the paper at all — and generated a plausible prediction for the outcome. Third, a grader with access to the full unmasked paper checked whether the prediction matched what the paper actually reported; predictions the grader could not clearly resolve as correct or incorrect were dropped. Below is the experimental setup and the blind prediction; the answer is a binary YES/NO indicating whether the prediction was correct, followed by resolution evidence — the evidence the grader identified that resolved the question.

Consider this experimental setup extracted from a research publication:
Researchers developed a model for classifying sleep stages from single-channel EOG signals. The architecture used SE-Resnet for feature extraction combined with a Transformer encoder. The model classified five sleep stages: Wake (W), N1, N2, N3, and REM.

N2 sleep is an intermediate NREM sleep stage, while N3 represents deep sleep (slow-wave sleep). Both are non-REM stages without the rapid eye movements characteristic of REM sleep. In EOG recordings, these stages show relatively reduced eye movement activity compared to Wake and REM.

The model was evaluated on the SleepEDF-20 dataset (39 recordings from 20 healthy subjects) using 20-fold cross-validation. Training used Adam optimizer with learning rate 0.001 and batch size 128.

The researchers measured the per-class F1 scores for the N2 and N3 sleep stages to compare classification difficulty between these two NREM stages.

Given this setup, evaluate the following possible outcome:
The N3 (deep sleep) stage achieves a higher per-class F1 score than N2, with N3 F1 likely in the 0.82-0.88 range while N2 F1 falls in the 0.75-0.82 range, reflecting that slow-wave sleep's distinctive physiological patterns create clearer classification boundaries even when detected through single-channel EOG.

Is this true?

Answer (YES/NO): NO